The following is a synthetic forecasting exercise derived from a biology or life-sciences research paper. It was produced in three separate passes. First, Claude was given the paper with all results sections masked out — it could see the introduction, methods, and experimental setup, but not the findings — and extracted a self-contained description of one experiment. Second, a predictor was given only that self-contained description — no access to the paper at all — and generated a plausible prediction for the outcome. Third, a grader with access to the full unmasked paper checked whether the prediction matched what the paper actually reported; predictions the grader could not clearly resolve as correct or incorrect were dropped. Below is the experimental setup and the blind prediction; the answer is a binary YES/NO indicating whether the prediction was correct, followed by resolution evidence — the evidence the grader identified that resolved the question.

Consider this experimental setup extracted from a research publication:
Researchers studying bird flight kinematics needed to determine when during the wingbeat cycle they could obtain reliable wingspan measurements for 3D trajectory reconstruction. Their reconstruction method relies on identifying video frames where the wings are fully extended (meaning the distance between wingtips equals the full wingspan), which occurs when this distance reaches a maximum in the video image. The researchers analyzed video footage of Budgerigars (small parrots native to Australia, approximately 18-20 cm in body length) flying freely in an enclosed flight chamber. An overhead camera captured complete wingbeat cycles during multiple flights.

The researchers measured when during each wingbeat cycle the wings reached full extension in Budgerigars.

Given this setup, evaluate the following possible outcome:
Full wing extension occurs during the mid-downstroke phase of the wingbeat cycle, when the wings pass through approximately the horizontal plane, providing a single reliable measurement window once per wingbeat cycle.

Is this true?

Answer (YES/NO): YES